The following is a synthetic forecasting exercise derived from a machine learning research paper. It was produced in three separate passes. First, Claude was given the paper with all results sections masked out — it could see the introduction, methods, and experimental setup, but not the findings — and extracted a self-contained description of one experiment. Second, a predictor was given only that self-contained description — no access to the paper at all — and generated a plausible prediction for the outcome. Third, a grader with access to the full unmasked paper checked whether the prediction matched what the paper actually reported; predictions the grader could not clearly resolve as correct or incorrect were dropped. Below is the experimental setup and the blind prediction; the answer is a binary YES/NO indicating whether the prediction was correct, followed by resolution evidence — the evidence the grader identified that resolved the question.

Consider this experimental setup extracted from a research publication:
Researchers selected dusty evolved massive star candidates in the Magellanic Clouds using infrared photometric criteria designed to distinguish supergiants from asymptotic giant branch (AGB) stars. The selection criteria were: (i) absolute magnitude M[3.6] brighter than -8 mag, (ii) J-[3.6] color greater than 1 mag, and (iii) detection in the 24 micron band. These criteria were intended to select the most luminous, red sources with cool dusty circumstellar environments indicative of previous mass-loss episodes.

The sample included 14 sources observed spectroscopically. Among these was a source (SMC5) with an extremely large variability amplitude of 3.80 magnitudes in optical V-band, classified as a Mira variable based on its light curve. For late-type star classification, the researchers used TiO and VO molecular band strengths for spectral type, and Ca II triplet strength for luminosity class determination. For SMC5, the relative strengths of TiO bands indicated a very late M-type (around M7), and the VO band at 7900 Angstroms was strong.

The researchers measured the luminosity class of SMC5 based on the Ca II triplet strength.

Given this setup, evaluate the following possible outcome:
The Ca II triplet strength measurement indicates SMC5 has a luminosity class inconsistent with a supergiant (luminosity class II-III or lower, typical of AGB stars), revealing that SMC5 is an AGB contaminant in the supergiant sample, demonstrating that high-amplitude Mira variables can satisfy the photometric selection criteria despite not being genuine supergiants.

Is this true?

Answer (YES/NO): YES